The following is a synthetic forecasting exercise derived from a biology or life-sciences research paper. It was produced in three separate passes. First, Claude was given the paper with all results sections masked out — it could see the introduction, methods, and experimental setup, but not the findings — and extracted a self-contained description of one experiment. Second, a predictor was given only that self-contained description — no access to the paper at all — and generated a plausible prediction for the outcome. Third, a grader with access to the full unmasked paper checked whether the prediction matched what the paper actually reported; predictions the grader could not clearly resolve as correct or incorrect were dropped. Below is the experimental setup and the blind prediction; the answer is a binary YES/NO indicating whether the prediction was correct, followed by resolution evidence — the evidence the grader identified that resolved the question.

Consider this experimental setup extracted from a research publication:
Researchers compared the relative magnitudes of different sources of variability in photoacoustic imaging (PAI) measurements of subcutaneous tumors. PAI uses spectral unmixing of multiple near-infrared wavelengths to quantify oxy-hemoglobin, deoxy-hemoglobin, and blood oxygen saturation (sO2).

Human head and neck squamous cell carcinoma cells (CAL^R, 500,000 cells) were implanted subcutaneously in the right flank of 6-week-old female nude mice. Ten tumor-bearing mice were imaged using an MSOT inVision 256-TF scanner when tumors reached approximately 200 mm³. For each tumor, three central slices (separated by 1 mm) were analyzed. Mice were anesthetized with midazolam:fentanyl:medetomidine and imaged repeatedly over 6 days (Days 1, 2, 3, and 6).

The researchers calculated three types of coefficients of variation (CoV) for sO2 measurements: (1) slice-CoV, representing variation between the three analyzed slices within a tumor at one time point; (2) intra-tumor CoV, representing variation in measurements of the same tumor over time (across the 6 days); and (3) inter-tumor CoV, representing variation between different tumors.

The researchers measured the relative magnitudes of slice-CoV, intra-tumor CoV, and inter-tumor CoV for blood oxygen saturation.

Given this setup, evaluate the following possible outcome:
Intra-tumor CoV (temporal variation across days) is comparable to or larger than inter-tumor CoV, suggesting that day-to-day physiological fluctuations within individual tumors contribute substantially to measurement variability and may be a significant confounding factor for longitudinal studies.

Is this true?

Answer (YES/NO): NO